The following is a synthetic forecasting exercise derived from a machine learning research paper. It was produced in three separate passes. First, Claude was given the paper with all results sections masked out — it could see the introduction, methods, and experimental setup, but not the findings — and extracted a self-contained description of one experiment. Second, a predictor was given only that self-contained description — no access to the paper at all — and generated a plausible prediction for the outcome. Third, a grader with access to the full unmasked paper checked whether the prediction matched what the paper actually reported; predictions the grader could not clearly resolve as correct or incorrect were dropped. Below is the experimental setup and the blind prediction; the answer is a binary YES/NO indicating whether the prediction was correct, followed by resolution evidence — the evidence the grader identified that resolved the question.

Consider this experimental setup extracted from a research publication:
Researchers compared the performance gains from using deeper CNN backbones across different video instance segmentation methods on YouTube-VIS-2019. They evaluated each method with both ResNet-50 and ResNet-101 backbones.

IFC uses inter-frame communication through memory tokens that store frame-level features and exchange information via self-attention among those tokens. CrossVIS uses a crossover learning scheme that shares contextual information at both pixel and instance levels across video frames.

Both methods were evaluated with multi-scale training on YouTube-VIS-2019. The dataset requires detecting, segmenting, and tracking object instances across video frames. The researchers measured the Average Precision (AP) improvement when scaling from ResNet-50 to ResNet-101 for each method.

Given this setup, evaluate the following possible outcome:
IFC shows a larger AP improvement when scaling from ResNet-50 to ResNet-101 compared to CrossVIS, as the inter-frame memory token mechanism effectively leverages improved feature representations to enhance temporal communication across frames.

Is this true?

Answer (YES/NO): YES